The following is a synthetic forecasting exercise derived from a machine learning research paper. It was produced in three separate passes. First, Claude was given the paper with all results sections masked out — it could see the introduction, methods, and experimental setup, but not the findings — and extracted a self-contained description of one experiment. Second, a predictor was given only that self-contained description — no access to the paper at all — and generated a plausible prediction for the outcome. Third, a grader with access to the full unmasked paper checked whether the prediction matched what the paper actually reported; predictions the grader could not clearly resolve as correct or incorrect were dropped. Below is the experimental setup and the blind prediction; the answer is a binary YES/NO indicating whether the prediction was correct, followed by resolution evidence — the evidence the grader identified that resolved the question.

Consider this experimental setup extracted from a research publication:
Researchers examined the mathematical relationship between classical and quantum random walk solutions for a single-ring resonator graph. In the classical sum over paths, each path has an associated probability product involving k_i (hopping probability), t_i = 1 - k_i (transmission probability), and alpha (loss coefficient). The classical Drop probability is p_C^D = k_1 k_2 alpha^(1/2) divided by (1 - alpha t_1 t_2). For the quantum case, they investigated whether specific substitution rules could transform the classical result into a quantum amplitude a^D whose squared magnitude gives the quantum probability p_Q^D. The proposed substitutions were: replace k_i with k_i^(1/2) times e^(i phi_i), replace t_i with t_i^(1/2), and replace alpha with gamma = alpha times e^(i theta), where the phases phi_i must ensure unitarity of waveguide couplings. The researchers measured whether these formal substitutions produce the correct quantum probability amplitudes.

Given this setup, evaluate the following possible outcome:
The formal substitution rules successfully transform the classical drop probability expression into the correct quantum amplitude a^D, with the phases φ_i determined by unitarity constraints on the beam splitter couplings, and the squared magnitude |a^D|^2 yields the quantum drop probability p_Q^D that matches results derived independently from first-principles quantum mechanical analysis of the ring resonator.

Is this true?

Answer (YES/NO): YES